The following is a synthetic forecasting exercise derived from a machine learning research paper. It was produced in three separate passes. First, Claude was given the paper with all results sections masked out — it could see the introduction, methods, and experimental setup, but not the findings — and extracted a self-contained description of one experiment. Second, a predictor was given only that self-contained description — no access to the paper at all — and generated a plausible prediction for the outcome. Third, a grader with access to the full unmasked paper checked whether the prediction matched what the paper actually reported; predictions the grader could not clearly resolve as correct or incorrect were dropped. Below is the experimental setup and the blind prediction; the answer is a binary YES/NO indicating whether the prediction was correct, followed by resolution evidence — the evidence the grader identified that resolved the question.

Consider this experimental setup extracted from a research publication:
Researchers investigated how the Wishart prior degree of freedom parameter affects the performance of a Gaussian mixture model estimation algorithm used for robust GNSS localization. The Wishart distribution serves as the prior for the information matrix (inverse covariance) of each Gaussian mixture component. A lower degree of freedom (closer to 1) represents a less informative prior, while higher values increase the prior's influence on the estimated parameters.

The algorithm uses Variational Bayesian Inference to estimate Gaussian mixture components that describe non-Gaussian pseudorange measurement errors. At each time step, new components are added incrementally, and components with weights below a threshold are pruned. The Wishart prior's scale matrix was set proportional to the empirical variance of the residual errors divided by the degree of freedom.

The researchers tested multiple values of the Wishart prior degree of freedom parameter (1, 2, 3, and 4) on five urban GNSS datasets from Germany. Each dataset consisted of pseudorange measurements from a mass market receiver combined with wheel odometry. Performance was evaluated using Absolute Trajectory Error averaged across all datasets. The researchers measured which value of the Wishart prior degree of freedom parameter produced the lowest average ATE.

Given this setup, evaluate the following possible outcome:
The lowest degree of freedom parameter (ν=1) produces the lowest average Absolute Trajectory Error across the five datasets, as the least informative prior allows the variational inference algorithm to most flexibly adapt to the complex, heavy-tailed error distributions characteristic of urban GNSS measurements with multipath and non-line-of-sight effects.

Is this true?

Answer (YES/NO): NO